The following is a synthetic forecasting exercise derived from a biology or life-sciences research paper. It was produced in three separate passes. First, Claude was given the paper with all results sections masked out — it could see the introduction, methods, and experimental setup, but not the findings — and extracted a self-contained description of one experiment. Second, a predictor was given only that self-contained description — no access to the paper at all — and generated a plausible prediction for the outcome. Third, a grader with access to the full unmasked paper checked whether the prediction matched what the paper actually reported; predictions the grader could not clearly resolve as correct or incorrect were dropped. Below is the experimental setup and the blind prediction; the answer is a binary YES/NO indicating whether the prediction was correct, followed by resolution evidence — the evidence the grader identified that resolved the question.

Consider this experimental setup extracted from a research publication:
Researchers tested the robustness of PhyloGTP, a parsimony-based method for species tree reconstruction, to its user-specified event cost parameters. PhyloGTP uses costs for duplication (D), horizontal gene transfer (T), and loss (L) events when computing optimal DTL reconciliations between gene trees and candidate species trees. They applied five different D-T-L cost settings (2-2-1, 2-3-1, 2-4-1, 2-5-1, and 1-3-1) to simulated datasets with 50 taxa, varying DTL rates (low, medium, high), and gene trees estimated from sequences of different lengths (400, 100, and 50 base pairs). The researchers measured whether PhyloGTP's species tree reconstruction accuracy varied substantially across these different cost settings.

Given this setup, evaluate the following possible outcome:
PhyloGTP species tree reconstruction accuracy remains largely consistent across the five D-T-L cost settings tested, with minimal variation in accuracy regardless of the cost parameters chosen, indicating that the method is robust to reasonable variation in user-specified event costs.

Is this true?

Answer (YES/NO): YES